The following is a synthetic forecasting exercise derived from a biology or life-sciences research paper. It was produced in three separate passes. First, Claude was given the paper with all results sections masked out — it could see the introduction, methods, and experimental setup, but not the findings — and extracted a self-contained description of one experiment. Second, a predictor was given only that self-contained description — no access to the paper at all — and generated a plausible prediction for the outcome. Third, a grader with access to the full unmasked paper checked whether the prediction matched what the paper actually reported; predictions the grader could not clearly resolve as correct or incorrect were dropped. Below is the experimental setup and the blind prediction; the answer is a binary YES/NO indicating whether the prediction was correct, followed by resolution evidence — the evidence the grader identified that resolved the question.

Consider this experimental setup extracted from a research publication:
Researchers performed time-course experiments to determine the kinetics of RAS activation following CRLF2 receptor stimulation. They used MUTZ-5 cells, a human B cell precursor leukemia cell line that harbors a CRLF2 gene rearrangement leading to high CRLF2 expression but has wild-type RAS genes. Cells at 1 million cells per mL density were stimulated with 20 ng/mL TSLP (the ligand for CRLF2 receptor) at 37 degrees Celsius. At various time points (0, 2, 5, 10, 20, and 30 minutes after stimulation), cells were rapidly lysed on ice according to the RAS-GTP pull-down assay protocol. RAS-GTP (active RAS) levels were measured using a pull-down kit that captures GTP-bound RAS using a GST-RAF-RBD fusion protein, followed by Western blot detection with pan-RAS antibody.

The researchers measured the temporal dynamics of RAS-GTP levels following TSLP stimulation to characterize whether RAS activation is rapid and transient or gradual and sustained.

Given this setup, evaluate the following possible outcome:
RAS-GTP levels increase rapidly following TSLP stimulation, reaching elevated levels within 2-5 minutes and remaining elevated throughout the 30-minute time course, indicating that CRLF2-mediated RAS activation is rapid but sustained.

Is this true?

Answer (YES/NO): NO